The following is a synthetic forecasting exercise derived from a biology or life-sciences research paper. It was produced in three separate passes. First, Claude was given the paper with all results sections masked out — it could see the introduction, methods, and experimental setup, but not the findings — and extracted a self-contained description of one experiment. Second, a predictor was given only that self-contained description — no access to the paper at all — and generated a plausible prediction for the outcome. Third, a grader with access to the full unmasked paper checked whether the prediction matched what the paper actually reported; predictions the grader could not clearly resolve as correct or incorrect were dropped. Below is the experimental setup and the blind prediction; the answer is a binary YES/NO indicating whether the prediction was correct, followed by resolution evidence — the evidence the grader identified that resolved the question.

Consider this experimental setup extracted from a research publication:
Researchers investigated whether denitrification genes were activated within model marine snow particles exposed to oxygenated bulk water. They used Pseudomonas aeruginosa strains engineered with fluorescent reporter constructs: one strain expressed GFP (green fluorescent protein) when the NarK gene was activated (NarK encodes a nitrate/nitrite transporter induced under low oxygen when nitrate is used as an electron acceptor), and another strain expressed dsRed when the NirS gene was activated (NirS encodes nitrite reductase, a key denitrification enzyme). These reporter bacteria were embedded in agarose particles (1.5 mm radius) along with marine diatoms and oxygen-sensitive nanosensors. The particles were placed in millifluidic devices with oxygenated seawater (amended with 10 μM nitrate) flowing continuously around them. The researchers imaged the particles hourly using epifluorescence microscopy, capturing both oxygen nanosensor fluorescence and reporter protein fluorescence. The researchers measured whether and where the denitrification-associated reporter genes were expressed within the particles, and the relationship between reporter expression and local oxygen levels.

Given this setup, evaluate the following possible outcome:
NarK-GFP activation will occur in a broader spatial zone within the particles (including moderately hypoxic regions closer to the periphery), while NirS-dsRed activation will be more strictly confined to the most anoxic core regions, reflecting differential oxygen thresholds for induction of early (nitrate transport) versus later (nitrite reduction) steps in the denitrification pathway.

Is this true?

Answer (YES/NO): YES